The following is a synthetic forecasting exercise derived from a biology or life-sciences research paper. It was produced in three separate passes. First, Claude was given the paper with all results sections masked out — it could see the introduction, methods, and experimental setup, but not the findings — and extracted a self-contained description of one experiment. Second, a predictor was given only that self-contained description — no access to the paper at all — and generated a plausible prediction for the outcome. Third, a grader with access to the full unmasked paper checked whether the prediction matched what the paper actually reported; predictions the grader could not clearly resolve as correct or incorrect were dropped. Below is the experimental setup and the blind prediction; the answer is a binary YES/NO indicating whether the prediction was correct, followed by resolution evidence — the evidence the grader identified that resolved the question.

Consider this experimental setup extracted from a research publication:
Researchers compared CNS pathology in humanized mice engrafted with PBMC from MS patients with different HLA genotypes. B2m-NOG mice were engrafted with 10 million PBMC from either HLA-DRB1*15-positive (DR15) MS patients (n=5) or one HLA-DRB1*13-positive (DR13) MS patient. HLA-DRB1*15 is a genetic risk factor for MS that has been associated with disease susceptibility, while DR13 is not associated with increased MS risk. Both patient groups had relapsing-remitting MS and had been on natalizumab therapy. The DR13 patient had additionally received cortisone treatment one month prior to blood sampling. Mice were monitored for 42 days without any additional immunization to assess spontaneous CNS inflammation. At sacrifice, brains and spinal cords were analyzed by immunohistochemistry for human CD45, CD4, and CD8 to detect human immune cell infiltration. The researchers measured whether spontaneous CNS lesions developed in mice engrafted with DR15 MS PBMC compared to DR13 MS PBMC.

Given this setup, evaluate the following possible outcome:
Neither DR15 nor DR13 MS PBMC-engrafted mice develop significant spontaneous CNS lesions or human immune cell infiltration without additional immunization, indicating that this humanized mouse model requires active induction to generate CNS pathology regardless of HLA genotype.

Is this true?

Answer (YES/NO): NO